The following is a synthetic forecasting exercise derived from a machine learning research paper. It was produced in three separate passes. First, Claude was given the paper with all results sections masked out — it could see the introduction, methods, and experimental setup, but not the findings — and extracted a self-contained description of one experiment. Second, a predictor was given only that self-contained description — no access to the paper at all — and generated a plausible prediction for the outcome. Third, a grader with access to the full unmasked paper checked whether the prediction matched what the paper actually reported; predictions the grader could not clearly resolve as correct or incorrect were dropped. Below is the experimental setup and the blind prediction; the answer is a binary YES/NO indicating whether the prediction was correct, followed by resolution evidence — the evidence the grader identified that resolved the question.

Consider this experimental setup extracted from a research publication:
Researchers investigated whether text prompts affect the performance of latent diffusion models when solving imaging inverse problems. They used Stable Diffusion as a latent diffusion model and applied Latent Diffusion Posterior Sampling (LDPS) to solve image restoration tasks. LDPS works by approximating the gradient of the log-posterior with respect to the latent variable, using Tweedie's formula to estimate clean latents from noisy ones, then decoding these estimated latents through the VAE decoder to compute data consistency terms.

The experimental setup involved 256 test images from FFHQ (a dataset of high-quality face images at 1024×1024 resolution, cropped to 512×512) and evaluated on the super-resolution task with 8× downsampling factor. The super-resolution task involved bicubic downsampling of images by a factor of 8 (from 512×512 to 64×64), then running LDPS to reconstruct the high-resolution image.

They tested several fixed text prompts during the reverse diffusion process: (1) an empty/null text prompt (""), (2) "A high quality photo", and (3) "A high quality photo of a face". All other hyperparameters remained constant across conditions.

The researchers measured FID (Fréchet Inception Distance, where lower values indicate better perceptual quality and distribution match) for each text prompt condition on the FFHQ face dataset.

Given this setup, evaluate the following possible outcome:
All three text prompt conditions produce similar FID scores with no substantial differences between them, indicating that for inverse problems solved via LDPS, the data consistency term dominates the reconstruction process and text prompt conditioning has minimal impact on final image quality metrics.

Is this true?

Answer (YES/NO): NO